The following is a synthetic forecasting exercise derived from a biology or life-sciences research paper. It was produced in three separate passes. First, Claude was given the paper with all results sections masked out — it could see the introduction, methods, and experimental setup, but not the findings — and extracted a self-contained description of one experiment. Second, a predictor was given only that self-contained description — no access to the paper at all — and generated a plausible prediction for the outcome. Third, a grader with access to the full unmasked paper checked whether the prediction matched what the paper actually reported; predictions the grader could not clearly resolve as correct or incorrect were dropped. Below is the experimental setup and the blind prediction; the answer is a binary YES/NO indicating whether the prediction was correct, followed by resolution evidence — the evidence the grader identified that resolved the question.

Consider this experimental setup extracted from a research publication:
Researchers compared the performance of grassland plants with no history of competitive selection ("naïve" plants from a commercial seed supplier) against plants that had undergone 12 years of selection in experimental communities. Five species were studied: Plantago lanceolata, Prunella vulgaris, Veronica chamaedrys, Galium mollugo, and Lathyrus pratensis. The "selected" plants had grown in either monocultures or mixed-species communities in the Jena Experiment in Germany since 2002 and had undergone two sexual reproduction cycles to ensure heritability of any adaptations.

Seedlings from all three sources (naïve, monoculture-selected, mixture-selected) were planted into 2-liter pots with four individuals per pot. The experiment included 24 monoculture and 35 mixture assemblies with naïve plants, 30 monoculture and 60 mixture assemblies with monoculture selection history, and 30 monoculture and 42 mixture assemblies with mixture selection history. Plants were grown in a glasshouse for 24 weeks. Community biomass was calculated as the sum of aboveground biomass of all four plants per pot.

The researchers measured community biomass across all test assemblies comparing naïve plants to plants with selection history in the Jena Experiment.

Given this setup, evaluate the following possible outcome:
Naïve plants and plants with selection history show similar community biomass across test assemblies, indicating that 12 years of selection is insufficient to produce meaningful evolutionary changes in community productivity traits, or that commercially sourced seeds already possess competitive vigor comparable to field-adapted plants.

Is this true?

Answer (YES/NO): NO